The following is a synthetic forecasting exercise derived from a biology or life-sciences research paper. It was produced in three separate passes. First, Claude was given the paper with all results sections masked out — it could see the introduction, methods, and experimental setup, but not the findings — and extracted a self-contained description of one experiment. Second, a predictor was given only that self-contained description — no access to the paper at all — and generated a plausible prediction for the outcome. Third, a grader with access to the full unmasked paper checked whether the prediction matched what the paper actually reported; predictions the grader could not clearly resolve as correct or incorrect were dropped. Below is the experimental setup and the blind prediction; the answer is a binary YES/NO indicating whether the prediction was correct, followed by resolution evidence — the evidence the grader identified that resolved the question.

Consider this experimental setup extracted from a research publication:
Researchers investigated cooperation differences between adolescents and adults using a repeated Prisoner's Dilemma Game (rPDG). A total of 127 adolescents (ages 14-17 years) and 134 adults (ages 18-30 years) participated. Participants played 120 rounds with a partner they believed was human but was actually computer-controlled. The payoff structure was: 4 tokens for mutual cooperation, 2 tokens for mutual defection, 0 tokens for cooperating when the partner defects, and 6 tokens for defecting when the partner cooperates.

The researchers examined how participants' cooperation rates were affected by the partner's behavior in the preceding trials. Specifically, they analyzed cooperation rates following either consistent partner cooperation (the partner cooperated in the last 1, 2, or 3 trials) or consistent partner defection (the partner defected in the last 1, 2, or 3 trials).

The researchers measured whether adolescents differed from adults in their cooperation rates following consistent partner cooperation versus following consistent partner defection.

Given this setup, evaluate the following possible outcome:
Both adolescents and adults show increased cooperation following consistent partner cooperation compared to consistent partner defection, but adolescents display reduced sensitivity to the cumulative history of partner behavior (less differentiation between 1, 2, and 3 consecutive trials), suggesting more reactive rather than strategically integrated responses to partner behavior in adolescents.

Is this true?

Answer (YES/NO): NO